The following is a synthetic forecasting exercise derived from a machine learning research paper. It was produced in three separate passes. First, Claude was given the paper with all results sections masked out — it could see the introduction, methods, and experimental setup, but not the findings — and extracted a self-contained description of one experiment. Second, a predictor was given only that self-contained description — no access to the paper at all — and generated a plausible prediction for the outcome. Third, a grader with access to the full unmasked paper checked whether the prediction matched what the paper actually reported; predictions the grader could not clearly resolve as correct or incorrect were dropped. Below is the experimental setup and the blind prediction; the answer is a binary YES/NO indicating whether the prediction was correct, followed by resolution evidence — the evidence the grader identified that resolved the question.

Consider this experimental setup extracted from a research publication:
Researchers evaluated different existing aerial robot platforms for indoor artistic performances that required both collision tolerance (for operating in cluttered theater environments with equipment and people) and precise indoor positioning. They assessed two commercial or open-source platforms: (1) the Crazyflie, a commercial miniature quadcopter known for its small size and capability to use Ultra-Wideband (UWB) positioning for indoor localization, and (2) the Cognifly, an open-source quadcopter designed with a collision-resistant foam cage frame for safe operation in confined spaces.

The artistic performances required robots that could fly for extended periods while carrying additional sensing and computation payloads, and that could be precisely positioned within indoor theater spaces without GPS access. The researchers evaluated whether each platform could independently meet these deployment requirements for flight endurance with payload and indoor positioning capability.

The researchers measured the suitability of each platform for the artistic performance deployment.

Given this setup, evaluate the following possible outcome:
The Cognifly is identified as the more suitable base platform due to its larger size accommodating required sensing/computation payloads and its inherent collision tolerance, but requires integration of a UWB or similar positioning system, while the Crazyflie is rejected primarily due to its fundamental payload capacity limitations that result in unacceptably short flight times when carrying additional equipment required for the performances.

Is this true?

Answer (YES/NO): NO